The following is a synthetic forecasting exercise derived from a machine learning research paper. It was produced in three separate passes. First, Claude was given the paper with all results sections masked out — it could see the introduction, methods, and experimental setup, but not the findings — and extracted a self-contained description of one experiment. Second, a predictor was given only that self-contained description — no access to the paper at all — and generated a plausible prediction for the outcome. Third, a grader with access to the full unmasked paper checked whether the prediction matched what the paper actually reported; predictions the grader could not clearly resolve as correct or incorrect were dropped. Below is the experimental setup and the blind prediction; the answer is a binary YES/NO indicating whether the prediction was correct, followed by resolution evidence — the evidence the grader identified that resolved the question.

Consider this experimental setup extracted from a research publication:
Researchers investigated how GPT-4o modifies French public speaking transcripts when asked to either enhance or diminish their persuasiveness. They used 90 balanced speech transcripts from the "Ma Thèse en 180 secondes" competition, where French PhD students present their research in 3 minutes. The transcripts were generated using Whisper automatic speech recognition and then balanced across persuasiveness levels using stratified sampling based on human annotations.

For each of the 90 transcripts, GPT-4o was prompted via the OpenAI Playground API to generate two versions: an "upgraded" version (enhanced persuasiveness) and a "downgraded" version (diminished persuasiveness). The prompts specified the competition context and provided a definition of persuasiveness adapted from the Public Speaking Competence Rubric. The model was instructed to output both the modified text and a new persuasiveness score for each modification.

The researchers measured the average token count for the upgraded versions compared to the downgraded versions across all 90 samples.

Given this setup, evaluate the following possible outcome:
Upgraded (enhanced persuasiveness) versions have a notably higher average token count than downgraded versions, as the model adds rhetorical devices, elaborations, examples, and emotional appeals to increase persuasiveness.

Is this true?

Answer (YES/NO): YES